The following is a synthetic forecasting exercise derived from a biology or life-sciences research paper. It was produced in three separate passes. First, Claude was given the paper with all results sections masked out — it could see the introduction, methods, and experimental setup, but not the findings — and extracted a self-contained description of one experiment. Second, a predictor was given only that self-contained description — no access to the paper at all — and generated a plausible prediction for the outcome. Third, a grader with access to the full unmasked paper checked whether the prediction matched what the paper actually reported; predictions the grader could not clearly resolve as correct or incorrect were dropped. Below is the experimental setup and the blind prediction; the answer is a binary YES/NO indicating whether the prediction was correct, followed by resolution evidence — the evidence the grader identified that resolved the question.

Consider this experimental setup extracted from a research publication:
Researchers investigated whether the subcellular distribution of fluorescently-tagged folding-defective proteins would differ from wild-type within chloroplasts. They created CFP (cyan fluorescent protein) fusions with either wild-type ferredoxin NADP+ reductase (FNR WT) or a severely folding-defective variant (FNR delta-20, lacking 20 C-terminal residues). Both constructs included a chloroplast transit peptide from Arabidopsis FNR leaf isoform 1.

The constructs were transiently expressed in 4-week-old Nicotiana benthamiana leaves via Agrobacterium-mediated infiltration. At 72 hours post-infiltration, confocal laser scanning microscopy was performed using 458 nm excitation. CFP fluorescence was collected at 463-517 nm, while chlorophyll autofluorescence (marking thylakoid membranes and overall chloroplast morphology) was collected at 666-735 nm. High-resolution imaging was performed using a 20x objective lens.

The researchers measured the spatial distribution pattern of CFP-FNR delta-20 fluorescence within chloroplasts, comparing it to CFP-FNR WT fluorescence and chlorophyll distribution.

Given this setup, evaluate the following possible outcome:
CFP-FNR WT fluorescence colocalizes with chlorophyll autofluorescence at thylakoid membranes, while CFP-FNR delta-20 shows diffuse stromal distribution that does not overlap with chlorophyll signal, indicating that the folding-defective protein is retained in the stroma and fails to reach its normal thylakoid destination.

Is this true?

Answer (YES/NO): NO